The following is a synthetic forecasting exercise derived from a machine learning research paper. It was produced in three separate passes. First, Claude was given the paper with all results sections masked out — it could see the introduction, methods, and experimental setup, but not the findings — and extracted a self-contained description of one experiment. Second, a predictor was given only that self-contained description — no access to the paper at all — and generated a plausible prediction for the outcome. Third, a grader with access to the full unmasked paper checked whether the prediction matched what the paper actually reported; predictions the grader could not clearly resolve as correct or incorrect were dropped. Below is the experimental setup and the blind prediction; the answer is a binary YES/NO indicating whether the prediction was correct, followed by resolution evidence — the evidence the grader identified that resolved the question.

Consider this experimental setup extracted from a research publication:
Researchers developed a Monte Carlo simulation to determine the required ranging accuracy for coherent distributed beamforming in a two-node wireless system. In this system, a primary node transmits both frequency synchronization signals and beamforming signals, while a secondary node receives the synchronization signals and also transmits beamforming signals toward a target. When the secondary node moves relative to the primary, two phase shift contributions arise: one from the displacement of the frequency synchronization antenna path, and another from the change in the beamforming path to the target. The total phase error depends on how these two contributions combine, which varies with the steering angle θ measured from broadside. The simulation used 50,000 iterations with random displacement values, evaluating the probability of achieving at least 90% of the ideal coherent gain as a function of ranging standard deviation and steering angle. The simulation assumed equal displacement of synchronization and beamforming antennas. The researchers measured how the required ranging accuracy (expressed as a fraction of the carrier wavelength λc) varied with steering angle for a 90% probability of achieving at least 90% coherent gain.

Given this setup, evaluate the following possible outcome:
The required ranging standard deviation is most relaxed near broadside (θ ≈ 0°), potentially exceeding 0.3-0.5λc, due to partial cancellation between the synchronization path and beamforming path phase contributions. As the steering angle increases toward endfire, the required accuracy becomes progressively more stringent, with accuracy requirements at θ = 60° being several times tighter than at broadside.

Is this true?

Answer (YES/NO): NO